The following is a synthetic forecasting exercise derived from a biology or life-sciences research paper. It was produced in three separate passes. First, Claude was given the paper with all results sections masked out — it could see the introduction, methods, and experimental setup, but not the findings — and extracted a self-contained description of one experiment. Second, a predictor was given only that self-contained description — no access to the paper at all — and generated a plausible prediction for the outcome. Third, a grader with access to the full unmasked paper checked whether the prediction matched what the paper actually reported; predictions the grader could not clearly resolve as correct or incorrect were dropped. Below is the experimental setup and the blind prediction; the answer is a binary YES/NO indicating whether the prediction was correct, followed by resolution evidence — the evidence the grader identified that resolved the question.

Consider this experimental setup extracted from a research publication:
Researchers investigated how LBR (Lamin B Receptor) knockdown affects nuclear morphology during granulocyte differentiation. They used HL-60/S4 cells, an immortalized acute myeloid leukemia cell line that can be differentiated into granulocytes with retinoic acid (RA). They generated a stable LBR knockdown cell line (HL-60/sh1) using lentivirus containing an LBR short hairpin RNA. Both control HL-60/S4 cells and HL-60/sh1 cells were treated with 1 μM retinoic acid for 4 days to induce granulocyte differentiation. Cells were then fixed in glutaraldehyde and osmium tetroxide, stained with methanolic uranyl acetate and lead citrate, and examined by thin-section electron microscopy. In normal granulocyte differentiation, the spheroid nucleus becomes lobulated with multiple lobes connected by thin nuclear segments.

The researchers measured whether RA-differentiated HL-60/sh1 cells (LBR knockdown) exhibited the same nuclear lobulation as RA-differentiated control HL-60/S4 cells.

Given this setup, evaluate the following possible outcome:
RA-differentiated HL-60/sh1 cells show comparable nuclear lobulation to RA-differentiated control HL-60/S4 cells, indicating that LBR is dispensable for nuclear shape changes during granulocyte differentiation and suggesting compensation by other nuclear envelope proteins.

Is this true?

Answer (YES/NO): NO